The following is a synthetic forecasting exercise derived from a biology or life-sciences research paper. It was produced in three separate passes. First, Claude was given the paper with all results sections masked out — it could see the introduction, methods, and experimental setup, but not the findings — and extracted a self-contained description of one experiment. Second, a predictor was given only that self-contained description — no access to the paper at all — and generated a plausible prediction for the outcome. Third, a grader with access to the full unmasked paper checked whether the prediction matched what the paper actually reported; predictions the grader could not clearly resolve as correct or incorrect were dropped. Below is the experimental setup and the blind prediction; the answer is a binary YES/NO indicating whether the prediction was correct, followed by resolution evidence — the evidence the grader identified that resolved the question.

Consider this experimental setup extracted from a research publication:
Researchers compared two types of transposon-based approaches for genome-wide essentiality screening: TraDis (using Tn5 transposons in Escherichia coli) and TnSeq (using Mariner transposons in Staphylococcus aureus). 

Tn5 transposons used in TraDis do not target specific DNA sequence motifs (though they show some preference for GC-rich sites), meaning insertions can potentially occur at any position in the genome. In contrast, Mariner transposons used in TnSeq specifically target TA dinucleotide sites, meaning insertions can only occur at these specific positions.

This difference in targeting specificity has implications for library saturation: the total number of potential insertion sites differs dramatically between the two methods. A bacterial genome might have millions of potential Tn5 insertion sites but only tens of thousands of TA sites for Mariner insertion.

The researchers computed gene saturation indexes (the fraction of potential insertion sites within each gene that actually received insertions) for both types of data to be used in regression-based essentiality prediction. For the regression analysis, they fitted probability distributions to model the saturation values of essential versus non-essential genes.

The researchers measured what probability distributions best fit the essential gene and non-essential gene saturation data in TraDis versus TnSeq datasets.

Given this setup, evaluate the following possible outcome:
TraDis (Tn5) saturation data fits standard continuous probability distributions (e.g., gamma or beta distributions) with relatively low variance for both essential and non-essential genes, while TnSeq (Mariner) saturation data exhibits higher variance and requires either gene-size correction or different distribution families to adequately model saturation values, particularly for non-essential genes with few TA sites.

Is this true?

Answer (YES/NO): NO